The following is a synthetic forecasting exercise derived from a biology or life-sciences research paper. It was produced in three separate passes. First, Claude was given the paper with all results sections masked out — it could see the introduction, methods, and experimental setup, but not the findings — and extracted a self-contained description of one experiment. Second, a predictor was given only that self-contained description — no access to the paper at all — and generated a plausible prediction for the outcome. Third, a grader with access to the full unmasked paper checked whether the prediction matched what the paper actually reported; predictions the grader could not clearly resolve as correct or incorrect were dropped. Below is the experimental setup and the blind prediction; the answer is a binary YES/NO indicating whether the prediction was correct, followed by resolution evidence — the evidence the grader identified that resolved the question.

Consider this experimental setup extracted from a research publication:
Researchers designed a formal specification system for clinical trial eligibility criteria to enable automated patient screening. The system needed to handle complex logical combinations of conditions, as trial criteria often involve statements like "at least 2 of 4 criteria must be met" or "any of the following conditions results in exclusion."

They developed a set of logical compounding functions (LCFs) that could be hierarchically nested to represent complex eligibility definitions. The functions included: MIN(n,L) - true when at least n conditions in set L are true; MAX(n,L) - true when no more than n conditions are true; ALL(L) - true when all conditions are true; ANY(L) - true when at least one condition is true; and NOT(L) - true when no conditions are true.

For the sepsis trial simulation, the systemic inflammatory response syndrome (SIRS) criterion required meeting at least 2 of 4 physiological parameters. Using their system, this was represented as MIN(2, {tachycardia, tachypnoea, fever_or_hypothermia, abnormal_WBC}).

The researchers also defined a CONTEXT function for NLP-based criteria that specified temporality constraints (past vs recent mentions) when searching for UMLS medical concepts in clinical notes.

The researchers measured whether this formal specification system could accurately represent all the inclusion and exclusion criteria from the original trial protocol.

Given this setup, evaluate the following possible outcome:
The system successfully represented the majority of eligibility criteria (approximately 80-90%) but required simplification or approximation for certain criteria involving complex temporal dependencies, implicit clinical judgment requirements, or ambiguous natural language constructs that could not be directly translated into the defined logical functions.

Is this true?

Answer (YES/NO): NO